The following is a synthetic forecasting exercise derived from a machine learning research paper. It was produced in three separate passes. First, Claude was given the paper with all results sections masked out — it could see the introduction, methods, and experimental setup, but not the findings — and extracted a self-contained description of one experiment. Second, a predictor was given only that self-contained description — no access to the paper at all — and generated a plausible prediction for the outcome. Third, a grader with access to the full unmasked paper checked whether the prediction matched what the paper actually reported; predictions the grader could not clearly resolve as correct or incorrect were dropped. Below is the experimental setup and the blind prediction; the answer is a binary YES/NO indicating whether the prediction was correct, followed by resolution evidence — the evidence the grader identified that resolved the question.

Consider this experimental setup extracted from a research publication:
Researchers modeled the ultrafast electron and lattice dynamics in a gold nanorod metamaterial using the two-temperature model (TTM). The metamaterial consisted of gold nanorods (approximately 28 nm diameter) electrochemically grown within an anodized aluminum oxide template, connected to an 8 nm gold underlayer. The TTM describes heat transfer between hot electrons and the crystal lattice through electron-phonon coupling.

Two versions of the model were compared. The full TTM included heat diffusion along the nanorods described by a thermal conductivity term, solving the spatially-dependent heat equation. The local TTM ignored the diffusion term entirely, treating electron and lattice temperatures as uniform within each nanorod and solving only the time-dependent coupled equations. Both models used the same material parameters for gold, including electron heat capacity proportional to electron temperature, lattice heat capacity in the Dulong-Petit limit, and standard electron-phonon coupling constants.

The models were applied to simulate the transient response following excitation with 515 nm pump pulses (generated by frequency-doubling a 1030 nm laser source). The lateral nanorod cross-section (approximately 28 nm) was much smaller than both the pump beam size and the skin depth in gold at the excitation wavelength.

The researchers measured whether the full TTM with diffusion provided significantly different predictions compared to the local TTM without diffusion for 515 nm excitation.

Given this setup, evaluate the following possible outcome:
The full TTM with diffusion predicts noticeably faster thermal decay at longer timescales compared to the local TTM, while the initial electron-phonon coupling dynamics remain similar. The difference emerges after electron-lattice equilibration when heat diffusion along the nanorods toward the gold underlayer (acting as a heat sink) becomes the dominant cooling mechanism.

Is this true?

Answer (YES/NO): NO